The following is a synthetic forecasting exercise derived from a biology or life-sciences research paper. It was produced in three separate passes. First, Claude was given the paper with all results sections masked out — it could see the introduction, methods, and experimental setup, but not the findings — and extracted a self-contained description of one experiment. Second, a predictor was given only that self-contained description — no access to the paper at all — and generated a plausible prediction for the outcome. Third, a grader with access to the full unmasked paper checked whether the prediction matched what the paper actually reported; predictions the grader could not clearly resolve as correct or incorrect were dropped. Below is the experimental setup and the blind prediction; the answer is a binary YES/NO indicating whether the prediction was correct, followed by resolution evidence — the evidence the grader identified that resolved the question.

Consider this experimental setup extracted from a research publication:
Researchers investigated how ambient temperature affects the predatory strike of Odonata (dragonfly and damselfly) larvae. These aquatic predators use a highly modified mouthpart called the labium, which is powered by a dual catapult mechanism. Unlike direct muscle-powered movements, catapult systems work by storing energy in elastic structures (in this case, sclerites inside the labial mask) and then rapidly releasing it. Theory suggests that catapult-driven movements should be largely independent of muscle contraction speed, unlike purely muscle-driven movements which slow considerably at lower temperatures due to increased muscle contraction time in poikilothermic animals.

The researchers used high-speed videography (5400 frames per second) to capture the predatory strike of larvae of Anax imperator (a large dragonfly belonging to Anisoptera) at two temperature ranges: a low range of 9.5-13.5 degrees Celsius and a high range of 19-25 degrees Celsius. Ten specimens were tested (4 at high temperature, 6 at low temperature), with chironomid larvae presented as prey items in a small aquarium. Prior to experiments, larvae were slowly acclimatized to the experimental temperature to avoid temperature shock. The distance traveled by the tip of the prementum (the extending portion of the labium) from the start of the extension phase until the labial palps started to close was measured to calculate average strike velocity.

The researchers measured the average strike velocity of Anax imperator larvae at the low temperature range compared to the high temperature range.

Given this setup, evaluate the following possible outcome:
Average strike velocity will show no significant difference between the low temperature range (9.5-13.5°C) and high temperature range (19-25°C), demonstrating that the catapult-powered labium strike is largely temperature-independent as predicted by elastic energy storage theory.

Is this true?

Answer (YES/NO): NO